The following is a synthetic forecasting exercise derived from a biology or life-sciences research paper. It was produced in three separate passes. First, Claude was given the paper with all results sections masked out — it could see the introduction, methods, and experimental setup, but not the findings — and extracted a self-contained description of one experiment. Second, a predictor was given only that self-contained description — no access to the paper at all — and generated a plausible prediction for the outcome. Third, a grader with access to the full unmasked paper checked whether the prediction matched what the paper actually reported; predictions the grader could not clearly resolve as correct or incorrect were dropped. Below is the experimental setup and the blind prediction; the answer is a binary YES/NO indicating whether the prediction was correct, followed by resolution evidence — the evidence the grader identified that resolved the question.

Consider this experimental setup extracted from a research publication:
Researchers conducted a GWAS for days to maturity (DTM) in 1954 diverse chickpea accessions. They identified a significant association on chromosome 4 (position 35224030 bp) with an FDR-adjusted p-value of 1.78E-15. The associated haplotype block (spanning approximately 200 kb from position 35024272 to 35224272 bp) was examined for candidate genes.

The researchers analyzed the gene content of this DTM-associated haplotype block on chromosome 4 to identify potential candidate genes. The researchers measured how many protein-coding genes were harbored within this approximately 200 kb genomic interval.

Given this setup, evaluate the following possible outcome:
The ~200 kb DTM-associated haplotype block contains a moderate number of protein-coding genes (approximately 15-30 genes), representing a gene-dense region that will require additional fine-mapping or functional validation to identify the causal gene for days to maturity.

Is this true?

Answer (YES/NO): NO